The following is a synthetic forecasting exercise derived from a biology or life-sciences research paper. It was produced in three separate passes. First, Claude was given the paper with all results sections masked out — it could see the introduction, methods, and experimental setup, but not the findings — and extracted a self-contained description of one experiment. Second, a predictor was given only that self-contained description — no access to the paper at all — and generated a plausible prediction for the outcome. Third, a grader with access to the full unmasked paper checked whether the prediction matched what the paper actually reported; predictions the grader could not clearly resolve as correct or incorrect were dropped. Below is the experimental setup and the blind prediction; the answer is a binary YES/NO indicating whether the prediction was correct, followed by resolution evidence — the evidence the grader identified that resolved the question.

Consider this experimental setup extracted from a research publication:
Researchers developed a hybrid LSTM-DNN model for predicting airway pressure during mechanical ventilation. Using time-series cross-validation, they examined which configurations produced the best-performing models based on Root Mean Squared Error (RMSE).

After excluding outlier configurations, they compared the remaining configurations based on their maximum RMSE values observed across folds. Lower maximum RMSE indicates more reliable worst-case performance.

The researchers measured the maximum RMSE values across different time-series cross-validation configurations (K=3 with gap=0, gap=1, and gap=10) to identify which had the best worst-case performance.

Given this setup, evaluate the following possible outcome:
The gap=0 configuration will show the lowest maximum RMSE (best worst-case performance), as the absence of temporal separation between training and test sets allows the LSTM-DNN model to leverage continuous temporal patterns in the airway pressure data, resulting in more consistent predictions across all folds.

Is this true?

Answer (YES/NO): NO